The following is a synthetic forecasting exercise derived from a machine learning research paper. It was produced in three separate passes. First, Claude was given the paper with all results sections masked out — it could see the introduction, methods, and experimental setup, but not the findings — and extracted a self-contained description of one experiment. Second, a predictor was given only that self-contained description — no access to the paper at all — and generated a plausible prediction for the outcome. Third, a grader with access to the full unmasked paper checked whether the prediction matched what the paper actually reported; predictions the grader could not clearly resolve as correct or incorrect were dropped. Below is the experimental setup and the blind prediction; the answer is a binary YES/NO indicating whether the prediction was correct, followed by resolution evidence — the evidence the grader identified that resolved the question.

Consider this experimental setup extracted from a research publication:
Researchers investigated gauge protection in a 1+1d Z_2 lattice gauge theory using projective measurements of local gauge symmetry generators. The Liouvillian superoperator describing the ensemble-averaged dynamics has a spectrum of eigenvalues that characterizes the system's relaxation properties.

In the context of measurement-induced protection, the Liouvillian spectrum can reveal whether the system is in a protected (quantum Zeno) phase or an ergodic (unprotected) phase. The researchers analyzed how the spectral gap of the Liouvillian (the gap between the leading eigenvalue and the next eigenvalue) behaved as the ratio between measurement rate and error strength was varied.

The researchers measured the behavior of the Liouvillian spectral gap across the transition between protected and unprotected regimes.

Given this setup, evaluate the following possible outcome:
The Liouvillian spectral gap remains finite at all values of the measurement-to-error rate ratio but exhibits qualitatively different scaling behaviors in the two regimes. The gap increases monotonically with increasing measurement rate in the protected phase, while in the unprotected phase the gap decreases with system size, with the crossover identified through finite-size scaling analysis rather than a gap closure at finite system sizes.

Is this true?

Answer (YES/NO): NO